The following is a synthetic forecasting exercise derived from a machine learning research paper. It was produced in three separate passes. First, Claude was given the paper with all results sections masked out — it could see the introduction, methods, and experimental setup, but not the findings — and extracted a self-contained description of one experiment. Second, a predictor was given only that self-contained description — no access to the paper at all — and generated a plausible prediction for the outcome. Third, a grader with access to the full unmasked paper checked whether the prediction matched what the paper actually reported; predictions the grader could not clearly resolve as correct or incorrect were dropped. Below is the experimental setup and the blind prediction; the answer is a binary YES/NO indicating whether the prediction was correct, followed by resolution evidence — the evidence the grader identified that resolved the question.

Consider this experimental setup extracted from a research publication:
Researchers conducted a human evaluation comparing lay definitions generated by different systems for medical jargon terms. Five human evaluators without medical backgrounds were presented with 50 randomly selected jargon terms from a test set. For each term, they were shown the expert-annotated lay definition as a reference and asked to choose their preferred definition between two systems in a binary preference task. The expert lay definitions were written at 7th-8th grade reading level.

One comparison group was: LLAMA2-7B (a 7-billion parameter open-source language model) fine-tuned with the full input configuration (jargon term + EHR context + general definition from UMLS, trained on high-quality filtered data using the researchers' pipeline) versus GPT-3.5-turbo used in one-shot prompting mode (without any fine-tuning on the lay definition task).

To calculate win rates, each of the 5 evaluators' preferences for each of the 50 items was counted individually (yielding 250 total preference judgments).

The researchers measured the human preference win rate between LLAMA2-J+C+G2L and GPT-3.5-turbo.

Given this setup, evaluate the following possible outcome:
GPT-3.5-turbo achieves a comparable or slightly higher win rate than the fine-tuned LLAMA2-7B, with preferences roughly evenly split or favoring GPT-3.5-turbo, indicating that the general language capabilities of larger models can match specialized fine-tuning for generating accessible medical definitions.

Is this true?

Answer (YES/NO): NO